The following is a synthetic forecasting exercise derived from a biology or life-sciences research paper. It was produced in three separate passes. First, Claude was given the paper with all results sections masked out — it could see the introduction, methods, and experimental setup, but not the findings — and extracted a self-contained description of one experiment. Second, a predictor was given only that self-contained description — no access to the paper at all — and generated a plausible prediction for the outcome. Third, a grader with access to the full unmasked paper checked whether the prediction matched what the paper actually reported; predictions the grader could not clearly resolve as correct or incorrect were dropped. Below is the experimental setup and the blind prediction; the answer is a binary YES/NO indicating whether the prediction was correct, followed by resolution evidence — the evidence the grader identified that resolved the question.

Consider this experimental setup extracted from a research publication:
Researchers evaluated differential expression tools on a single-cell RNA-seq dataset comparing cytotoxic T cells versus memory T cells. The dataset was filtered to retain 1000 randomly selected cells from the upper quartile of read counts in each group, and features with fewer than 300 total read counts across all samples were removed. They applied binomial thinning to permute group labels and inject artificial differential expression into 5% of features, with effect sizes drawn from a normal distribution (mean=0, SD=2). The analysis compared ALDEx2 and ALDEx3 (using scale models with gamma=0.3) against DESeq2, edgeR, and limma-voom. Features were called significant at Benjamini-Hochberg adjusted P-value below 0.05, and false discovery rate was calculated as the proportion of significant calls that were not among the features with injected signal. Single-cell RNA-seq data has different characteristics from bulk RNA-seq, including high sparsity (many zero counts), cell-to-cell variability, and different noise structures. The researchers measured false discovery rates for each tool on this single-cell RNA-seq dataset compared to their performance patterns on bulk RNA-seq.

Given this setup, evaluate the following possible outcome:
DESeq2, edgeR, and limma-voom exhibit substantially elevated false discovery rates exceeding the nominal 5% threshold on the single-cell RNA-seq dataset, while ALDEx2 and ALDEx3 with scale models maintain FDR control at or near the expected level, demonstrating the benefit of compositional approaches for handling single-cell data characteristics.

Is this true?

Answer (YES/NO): YES